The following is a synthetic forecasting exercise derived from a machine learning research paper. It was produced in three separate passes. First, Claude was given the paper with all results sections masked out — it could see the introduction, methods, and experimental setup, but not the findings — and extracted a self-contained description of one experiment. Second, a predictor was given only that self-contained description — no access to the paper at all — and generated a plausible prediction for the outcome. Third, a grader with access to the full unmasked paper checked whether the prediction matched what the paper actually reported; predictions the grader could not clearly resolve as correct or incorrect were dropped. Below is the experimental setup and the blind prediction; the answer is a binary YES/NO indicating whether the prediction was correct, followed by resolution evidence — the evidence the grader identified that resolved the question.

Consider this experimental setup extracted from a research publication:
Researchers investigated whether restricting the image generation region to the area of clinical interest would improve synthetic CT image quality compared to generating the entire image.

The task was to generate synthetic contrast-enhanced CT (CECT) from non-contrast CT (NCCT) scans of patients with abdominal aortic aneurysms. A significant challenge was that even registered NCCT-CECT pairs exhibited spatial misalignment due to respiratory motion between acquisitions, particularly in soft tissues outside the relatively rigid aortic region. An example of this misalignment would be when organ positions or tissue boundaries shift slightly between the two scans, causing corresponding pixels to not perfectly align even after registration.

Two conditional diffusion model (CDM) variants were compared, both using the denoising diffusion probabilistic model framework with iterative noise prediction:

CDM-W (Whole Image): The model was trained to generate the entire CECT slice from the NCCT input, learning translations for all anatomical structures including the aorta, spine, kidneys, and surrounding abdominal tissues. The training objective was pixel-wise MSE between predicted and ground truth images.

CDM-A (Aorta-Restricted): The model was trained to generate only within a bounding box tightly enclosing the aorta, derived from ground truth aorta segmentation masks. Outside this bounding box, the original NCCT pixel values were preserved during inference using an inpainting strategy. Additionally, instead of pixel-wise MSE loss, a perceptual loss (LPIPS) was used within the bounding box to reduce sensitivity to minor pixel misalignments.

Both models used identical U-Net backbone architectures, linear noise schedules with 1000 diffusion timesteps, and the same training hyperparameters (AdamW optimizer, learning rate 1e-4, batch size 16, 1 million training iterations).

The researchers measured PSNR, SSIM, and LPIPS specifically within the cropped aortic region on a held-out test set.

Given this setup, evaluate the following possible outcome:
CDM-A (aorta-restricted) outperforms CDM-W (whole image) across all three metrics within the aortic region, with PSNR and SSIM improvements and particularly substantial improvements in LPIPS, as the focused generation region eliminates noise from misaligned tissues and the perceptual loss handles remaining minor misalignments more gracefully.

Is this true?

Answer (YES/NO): YES